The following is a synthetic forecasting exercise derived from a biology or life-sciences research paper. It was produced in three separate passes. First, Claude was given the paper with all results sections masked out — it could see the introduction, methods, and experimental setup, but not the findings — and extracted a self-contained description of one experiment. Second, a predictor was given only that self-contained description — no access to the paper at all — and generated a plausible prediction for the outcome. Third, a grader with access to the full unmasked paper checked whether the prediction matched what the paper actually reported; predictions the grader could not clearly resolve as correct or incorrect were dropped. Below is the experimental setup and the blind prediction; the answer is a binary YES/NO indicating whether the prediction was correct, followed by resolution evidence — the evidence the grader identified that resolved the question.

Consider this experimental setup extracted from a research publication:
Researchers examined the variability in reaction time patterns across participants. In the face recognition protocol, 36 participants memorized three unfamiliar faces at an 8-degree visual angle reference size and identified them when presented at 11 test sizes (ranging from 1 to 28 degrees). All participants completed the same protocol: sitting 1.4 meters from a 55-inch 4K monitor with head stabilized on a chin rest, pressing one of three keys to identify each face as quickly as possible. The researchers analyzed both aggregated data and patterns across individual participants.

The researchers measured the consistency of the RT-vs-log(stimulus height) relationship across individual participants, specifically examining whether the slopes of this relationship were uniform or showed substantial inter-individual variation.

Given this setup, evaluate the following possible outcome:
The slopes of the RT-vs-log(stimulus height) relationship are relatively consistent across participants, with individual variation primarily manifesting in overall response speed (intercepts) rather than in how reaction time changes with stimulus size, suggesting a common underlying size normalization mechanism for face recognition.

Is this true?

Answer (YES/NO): YES